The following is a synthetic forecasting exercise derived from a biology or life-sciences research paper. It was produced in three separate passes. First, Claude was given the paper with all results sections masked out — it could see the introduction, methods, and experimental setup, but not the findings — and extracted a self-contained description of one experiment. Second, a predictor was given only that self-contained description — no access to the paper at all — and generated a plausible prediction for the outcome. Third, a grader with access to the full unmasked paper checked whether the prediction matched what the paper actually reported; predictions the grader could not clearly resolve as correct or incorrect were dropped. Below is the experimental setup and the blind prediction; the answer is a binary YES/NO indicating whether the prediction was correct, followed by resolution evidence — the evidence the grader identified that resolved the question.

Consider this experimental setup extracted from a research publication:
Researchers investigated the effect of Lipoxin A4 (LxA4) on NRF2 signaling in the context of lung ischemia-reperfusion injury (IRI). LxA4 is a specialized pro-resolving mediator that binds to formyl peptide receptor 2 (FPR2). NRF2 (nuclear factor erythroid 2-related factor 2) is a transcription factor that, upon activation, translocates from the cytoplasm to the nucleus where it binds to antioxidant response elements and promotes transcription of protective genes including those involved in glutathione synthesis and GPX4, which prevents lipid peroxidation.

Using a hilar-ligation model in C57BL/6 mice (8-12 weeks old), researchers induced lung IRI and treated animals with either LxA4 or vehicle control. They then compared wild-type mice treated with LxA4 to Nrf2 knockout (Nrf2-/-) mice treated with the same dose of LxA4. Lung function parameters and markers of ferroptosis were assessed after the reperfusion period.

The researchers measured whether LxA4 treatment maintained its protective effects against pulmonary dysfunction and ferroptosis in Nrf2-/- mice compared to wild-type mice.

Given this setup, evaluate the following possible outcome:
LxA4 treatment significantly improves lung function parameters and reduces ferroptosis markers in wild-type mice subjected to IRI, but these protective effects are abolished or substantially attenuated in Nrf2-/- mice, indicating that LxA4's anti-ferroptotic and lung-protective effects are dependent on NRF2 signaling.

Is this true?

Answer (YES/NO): YES